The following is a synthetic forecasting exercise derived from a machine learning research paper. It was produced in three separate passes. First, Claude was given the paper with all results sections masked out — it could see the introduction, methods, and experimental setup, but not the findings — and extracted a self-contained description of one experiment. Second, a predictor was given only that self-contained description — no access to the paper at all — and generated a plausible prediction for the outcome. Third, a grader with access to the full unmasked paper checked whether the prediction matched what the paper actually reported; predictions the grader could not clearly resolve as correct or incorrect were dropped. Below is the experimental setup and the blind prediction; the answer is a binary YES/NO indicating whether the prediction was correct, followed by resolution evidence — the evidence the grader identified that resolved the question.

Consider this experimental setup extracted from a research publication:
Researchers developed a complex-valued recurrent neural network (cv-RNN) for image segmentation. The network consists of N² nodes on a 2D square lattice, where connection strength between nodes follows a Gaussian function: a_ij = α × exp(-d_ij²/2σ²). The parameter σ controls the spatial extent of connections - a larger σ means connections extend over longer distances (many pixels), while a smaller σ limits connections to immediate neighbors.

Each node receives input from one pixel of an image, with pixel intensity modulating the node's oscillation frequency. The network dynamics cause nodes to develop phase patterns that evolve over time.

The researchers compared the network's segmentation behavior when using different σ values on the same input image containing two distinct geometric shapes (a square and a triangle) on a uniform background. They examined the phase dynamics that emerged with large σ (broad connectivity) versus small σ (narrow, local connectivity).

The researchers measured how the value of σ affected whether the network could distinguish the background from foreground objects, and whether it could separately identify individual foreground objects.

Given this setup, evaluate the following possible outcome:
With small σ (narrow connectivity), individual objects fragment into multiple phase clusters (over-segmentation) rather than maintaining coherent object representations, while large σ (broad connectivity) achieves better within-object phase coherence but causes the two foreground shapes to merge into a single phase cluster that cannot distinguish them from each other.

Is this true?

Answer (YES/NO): NO